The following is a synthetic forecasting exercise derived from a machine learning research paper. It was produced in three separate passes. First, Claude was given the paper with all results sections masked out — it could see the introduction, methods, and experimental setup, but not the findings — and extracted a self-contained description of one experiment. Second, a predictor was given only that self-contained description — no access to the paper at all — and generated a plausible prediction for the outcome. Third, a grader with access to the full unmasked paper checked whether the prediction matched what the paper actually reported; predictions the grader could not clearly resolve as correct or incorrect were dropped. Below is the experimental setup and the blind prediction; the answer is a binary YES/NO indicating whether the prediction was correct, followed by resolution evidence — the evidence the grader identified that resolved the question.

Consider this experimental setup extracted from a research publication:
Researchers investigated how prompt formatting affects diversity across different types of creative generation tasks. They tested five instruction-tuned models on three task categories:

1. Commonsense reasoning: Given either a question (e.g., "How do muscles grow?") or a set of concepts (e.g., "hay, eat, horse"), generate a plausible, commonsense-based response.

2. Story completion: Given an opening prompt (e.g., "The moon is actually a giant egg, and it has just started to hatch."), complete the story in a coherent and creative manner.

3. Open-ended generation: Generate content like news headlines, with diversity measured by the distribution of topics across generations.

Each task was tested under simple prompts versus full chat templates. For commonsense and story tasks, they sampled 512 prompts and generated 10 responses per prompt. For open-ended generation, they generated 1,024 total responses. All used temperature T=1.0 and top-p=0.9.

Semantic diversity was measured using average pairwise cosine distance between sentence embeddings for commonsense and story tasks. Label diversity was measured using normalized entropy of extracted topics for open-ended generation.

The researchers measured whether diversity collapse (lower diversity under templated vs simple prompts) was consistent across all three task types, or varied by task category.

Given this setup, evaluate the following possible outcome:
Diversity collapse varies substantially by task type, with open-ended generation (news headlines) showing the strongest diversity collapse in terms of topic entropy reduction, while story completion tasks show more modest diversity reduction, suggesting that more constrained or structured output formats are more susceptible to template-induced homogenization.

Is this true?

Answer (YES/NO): NO